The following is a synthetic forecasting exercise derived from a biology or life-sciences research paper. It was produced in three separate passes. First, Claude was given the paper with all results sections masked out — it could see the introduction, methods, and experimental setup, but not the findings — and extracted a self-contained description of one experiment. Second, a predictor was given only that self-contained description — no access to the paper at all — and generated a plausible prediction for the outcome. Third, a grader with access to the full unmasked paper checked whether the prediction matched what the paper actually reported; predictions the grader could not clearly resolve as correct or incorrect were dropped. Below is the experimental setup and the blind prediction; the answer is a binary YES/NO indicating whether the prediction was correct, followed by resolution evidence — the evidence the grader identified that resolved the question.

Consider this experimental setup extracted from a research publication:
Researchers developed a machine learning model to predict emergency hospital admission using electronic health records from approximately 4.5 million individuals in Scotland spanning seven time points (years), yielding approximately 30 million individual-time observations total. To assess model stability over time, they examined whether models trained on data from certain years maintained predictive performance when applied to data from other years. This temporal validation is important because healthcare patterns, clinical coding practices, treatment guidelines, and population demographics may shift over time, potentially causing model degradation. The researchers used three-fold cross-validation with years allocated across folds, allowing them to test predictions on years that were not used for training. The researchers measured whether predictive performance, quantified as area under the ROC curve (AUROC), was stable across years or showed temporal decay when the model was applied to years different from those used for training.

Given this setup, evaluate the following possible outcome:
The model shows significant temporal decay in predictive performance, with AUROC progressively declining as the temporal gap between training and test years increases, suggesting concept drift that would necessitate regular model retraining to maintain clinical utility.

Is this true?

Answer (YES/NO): NO